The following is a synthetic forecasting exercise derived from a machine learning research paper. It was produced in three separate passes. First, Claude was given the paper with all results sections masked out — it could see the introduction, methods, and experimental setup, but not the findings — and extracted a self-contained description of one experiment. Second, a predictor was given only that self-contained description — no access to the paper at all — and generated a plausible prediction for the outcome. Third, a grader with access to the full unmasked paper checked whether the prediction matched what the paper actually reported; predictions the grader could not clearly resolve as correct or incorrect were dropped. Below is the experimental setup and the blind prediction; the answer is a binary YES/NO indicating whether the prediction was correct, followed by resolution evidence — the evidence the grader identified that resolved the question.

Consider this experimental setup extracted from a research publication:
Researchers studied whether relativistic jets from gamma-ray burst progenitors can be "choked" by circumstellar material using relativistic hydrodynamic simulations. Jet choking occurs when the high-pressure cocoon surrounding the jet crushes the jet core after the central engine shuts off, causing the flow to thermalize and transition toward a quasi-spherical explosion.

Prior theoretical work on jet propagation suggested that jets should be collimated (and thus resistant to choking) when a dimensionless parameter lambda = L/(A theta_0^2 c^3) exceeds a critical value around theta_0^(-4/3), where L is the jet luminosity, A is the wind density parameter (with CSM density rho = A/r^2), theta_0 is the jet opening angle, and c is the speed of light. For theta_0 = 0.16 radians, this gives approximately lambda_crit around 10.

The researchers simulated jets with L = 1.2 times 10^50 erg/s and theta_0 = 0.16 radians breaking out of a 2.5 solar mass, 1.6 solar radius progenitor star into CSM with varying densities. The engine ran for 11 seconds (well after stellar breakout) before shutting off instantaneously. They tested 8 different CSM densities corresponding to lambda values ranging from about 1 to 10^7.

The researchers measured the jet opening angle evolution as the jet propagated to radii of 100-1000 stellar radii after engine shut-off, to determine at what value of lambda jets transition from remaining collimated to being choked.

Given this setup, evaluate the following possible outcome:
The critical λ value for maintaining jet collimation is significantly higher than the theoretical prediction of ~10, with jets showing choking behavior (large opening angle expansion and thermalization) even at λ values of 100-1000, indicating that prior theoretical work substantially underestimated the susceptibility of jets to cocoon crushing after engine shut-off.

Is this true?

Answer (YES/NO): NO